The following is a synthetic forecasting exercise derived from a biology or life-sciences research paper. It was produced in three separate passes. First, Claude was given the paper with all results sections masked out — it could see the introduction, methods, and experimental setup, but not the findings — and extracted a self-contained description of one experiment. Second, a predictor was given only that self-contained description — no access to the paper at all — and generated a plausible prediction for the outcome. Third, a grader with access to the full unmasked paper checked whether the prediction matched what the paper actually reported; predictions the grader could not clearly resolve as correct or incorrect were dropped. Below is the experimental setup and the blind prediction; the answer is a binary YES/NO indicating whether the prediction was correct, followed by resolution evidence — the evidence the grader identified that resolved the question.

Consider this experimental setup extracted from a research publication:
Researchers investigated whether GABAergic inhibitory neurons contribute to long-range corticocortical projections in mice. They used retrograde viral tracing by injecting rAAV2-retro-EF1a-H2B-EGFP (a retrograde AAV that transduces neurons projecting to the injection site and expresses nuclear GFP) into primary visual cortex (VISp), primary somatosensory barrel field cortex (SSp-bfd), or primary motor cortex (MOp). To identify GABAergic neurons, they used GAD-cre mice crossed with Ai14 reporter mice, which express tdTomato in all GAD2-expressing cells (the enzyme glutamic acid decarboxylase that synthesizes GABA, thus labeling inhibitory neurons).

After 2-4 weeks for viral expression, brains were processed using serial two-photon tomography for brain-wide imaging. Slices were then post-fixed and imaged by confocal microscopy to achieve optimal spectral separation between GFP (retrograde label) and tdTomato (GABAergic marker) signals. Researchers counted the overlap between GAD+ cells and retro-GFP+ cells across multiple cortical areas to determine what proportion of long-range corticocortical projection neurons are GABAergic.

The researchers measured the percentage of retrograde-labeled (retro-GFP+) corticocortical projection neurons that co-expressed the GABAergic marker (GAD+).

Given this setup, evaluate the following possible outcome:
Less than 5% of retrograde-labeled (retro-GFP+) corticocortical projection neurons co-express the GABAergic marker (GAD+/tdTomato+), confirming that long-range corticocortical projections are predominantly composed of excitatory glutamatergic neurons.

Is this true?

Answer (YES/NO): YES